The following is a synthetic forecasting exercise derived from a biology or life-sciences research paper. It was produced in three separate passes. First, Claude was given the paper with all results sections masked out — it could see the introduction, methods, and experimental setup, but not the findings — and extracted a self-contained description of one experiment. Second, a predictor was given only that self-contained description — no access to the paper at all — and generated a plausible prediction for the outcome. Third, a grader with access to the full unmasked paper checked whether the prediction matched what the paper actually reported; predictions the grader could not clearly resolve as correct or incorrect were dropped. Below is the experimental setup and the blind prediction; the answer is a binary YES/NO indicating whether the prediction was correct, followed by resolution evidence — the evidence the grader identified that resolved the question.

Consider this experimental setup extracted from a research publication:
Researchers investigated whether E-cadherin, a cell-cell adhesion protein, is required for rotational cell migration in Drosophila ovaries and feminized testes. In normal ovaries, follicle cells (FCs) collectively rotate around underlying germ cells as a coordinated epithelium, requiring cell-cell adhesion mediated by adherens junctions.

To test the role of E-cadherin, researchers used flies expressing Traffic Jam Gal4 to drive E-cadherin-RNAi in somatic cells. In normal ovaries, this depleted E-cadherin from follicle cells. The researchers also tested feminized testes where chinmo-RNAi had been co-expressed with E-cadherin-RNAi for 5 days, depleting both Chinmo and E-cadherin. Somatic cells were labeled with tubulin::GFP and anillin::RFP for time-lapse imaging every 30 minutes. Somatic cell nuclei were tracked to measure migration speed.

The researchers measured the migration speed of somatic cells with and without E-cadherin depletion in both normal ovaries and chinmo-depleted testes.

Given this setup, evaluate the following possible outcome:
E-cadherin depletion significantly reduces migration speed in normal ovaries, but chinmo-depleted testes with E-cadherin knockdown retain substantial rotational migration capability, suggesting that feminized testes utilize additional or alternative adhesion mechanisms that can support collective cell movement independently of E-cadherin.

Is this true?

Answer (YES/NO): NO